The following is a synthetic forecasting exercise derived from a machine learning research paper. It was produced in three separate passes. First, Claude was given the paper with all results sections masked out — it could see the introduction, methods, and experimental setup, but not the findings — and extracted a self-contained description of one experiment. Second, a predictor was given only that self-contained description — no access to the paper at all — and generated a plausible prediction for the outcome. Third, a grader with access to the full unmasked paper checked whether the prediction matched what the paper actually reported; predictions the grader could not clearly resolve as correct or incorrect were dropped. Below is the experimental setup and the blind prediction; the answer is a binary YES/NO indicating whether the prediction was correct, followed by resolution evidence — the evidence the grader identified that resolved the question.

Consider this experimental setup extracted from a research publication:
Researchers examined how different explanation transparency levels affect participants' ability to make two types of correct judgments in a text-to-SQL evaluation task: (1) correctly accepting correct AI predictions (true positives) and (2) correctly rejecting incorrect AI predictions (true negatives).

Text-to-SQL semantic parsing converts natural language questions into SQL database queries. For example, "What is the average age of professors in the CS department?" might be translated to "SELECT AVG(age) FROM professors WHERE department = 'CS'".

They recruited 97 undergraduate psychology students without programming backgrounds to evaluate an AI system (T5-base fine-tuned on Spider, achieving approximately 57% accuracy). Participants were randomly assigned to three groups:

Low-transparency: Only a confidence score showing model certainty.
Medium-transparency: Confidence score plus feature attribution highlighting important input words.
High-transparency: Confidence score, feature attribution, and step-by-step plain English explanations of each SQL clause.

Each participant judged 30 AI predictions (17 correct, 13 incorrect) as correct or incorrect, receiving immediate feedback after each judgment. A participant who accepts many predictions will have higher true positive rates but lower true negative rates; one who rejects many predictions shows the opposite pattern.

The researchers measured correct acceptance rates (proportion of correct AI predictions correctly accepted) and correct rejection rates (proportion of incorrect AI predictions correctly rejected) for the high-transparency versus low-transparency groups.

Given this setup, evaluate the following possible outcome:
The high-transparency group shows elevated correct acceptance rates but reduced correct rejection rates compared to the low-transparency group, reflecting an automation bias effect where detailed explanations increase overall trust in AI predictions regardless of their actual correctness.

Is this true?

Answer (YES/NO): YES